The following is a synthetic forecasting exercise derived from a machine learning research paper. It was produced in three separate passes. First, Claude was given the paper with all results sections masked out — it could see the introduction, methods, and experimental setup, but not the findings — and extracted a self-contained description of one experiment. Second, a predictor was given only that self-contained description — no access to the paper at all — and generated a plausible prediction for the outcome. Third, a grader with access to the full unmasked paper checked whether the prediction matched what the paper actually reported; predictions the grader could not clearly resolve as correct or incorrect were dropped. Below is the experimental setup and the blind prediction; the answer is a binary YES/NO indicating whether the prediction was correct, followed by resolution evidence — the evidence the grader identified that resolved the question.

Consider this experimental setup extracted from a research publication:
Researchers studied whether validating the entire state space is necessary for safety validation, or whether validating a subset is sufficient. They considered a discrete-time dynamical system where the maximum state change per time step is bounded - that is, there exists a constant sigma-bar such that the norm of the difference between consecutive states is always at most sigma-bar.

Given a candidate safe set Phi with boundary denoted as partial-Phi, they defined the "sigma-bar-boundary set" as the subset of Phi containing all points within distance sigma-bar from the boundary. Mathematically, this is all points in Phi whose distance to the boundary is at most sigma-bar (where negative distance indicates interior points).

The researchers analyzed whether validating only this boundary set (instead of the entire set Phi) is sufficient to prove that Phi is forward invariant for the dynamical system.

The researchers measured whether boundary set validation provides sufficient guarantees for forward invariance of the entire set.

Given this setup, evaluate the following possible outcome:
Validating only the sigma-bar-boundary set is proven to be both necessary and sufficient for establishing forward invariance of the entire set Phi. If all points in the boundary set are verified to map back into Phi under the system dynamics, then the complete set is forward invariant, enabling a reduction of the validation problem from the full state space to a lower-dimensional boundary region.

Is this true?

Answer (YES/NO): YES